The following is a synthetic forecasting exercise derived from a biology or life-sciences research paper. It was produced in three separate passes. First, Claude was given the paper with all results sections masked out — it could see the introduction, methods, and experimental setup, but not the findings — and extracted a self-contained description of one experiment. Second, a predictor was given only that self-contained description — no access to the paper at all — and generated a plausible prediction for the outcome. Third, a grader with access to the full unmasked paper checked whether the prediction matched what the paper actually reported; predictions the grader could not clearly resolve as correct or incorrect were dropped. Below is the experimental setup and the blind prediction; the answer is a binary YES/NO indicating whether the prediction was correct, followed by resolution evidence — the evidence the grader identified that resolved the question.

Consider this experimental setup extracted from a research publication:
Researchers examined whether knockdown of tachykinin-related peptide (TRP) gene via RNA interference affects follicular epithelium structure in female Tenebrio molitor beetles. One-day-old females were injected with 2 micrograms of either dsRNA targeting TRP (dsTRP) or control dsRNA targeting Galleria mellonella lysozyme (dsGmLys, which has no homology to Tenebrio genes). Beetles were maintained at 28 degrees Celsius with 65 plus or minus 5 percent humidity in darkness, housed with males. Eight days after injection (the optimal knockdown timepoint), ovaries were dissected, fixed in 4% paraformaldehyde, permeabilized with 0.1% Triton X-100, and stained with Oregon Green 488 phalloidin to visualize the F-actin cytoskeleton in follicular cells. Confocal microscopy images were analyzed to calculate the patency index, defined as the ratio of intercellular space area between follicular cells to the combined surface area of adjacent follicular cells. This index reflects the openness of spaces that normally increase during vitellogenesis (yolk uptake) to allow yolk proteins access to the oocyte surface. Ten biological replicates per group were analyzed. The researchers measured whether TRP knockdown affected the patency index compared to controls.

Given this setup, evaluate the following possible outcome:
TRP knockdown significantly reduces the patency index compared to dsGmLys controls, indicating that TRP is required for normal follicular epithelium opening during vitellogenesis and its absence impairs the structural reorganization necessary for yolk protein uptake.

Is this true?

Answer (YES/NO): YES